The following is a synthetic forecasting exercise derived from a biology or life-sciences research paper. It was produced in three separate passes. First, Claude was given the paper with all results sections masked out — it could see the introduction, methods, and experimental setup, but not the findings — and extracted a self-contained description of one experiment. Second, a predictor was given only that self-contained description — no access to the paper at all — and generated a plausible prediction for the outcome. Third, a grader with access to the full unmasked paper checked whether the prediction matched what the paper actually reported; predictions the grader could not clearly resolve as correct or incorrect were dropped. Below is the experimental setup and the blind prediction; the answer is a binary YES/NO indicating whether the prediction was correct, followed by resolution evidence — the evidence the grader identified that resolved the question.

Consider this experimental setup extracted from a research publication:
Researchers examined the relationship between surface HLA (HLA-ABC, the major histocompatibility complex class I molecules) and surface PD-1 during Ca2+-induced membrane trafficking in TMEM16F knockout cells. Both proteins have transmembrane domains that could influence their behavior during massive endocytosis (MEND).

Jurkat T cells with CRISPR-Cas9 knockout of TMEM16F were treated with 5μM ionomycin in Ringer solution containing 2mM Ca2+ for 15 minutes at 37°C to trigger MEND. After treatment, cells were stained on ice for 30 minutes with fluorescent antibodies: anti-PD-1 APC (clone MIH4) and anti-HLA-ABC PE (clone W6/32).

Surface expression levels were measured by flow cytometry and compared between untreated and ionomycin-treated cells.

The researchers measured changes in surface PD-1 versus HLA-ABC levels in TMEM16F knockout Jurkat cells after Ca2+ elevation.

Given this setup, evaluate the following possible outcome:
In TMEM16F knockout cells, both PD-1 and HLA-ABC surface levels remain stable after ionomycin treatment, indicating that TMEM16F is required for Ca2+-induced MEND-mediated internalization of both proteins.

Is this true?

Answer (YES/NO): NO